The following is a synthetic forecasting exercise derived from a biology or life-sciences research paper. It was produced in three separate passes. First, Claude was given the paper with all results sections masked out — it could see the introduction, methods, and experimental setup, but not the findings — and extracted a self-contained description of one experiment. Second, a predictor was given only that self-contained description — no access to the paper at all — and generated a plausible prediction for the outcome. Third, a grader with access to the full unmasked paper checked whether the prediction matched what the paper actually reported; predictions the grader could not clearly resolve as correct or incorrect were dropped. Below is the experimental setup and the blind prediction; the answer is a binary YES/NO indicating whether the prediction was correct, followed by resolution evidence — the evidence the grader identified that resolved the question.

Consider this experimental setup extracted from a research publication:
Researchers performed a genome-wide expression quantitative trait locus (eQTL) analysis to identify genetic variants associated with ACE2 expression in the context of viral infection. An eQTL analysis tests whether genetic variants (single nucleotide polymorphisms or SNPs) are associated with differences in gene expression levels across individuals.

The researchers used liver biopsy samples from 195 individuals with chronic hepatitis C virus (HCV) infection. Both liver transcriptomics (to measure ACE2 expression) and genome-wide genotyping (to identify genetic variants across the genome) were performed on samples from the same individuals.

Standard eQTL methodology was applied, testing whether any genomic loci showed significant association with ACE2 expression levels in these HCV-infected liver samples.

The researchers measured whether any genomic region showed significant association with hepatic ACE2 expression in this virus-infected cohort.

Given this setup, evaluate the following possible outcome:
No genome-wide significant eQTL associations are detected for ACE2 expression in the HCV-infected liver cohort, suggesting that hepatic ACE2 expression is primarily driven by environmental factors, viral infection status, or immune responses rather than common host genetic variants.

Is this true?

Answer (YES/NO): NO